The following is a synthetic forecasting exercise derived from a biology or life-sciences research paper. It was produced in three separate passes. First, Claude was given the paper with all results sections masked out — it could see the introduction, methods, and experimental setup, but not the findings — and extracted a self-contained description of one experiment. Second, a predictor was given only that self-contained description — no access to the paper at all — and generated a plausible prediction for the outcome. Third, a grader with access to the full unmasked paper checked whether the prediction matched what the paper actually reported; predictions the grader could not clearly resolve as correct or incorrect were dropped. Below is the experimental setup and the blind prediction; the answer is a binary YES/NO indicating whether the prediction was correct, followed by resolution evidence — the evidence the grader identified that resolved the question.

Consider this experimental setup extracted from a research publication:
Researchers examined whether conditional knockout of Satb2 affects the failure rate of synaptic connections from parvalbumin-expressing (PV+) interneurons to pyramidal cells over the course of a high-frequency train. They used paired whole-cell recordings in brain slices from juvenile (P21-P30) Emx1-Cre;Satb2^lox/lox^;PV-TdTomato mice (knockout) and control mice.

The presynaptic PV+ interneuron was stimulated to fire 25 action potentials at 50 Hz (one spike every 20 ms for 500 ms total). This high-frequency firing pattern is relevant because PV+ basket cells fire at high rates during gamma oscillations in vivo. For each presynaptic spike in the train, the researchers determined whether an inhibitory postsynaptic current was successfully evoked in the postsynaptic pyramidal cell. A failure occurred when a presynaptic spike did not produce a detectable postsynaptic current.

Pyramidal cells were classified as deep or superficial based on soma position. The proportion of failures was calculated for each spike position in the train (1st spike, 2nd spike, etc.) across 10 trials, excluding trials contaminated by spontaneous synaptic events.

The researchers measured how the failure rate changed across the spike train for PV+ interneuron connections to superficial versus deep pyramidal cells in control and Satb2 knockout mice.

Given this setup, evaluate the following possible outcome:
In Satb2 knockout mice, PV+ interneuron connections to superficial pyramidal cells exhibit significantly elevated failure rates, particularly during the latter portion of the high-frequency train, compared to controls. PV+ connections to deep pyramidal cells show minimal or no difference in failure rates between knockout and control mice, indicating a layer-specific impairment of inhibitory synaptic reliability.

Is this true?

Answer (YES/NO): NO